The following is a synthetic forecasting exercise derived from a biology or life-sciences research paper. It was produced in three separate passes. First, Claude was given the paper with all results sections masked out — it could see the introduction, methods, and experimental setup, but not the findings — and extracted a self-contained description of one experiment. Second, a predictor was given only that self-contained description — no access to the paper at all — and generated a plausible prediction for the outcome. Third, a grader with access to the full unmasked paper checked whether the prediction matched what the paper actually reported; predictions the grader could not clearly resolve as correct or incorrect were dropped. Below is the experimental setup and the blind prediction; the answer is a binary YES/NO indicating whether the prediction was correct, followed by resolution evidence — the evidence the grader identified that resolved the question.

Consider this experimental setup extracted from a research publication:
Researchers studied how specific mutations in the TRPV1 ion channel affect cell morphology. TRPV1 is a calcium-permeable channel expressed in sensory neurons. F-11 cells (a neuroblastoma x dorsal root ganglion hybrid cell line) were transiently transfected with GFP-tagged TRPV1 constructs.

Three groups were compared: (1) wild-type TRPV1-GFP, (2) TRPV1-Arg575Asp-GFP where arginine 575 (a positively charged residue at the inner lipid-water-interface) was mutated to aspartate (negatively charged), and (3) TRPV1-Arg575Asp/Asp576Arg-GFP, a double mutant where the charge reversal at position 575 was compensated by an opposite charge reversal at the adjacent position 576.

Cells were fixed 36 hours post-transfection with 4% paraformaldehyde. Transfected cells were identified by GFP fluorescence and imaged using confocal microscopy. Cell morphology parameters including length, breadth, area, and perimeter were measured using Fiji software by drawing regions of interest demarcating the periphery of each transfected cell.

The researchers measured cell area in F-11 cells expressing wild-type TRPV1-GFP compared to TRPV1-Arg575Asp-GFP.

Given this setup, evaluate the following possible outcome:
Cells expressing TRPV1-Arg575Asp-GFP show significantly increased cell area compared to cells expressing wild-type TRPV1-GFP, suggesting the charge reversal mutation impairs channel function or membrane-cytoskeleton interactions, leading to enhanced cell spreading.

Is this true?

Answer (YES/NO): NO